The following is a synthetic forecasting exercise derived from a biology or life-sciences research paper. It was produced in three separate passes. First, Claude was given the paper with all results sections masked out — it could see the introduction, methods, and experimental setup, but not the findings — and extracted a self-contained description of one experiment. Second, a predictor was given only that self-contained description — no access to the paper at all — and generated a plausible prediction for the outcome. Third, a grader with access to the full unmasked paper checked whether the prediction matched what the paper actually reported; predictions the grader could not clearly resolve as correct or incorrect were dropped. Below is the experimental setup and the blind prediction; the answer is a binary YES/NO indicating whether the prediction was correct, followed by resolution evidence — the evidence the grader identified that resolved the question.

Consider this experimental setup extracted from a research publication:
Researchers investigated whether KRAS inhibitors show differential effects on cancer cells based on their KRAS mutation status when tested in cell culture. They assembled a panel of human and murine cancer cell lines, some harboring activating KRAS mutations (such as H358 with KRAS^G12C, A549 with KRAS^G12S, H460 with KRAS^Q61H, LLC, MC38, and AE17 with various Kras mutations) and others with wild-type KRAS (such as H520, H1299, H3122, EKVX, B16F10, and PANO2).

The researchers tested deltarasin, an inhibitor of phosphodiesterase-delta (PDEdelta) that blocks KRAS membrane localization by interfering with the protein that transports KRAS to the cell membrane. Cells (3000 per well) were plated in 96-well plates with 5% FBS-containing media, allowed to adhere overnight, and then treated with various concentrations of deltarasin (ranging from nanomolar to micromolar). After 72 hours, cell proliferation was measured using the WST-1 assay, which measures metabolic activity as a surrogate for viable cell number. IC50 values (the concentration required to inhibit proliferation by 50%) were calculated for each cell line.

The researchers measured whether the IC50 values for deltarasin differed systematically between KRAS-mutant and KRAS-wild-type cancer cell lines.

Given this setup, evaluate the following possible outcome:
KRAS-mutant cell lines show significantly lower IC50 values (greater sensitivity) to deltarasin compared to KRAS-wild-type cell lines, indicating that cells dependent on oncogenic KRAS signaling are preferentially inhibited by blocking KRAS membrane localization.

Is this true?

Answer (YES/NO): NO